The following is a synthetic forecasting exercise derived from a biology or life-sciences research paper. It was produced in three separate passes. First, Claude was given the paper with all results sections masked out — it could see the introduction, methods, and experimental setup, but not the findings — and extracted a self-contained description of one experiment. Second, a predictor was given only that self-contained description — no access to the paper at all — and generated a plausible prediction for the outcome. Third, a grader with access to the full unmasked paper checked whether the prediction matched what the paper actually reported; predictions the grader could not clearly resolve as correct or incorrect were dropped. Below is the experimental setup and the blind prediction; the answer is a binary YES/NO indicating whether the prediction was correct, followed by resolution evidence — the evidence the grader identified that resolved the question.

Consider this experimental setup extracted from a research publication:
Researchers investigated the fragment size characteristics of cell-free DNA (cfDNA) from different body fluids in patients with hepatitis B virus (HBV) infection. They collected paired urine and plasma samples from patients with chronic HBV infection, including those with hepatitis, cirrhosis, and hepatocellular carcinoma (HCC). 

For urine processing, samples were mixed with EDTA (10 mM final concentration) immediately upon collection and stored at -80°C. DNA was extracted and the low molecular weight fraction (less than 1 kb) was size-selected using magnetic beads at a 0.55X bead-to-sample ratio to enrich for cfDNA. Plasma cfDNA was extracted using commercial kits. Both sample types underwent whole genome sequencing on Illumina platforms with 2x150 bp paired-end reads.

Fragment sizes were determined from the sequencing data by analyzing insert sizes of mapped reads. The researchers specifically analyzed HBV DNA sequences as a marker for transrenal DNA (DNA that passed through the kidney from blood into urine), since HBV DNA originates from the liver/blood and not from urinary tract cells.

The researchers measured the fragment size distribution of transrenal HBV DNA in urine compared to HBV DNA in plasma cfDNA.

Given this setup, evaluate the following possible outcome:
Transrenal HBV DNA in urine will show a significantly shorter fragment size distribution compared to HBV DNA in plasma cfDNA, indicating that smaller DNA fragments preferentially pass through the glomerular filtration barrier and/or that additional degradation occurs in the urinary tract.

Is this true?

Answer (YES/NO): YES